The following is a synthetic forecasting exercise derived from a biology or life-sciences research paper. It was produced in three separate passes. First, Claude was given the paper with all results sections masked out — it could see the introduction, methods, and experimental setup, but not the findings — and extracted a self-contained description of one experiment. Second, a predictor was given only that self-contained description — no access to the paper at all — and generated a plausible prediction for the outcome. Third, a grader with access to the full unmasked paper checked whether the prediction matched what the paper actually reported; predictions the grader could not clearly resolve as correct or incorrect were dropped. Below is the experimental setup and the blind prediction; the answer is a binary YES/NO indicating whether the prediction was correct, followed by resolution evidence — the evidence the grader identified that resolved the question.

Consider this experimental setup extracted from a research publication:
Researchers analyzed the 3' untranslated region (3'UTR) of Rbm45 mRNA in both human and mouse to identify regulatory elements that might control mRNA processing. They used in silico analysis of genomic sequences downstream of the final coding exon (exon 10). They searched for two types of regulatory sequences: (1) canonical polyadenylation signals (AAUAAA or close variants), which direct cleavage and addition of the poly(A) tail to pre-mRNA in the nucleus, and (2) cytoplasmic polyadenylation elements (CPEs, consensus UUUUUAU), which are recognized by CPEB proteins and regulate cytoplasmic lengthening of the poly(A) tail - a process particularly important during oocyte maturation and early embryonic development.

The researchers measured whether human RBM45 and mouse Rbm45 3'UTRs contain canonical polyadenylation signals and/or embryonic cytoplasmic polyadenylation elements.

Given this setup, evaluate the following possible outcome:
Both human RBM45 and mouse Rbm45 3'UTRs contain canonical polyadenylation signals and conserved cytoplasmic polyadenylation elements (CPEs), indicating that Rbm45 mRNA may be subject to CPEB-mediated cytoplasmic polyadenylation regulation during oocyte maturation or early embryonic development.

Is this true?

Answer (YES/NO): YES